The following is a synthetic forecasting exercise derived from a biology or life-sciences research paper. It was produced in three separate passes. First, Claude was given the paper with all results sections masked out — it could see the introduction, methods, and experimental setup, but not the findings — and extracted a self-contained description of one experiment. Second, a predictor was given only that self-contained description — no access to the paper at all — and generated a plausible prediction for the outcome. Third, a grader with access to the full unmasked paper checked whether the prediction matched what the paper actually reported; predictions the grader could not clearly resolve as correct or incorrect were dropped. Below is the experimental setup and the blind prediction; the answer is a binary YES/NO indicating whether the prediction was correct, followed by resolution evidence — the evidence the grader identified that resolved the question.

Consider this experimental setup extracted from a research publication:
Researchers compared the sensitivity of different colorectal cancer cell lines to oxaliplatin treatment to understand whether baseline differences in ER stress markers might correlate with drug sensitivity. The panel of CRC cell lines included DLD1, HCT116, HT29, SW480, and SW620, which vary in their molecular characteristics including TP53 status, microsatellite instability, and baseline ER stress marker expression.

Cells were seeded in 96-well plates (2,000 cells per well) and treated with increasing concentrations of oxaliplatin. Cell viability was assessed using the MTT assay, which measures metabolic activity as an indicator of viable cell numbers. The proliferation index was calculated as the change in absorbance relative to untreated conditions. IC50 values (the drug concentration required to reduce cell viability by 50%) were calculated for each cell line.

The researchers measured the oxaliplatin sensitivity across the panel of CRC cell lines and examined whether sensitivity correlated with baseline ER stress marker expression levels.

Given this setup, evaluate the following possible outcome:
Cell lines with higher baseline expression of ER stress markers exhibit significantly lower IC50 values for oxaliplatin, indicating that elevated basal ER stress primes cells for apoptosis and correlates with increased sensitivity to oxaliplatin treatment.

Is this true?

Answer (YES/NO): NO